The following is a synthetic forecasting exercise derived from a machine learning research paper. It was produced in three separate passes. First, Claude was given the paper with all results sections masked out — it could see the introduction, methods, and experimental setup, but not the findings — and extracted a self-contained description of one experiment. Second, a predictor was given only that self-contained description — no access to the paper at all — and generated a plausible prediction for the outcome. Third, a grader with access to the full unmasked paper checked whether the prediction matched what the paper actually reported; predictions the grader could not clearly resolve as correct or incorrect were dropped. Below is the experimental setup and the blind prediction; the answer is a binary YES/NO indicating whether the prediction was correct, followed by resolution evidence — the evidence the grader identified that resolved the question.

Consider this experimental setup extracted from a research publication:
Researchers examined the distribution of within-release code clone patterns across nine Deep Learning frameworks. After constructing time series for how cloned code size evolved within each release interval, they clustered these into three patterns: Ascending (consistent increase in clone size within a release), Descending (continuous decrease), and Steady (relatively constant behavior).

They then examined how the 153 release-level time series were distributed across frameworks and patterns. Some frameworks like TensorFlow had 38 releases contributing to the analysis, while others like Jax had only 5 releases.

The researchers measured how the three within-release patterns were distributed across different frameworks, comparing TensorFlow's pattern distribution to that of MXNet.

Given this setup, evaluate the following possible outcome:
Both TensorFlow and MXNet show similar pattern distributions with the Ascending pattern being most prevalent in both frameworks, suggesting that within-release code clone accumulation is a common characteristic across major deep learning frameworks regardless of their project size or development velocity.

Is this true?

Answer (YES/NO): NO